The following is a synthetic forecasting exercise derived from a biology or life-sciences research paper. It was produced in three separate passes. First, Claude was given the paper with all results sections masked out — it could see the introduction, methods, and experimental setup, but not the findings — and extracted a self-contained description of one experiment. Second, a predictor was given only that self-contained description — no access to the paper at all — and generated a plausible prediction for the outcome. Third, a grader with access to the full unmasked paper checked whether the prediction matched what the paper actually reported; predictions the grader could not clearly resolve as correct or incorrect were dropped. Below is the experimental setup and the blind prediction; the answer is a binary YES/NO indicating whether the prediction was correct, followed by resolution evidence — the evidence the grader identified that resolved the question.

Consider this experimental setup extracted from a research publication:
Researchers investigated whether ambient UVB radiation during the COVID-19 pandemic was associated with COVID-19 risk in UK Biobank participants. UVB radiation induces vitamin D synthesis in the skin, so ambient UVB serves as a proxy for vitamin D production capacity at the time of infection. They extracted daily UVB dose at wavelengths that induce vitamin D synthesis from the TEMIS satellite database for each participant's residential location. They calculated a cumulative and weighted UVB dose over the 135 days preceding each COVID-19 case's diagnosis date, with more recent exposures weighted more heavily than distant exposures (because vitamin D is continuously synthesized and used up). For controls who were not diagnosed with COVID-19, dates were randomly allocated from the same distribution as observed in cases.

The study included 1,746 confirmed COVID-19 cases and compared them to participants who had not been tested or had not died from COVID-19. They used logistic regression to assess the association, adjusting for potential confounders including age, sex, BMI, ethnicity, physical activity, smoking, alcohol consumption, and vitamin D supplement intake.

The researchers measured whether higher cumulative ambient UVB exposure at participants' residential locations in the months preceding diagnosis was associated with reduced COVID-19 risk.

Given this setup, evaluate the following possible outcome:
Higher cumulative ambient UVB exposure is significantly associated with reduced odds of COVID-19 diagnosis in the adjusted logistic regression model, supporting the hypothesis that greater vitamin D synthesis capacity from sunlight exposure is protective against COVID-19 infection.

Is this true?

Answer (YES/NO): NO